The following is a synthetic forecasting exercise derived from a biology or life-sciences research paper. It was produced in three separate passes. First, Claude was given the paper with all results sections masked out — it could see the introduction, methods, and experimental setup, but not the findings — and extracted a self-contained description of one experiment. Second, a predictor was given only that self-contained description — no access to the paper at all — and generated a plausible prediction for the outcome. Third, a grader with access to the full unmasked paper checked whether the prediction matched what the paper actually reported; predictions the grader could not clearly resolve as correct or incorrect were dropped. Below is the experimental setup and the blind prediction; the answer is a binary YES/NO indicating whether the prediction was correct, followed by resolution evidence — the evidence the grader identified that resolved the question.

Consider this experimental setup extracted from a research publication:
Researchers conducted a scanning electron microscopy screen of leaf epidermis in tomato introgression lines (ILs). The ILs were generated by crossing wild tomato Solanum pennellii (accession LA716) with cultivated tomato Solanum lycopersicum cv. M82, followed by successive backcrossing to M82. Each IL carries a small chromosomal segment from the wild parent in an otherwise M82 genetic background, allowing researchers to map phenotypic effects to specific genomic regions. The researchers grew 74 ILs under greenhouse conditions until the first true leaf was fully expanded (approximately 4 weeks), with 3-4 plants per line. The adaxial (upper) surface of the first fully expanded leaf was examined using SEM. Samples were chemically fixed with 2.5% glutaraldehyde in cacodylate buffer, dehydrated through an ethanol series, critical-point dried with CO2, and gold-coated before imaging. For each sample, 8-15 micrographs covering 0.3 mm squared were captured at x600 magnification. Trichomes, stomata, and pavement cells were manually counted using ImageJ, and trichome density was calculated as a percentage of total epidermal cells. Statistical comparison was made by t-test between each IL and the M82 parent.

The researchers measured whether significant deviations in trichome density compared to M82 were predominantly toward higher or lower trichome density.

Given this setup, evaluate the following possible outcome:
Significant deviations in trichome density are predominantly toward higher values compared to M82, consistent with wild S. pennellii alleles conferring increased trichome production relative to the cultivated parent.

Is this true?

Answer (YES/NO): NO